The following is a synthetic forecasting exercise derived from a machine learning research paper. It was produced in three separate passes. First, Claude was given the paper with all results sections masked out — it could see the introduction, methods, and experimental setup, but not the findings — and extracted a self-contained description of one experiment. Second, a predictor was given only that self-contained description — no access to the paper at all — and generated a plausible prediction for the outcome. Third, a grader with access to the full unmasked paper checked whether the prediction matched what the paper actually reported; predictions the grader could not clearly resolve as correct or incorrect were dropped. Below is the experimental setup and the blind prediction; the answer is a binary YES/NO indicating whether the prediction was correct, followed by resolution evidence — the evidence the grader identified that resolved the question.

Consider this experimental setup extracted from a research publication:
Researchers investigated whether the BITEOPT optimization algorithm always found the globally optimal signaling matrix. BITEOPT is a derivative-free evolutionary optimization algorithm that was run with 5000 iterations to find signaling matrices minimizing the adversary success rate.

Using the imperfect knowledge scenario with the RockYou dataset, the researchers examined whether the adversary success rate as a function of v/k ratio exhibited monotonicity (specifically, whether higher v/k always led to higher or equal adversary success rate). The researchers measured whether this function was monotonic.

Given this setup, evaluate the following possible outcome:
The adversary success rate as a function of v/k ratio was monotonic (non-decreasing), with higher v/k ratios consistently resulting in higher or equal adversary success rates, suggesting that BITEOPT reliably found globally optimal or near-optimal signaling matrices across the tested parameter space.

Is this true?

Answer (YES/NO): NO